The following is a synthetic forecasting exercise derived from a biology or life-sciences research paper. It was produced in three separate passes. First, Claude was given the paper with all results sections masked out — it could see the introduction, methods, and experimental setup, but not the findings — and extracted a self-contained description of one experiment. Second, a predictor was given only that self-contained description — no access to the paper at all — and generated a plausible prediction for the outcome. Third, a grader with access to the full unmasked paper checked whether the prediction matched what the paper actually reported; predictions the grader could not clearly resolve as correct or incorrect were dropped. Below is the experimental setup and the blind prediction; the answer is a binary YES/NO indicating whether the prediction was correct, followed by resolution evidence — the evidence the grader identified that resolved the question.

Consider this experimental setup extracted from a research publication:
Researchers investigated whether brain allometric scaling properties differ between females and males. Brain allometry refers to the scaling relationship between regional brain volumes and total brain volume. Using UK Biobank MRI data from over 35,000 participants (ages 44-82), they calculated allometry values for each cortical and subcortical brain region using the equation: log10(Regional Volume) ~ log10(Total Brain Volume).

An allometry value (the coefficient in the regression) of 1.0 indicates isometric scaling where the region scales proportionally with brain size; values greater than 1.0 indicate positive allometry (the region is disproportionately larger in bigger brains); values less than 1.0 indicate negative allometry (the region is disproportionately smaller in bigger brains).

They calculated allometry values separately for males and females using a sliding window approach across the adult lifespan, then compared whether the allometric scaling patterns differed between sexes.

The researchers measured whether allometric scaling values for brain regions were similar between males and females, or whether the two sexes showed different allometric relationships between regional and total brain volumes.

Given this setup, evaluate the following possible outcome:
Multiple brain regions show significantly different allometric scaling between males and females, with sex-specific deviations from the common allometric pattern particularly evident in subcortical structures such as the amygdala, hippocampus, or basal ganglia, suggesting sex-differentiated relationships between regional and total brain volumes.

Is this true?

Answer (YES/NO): NO